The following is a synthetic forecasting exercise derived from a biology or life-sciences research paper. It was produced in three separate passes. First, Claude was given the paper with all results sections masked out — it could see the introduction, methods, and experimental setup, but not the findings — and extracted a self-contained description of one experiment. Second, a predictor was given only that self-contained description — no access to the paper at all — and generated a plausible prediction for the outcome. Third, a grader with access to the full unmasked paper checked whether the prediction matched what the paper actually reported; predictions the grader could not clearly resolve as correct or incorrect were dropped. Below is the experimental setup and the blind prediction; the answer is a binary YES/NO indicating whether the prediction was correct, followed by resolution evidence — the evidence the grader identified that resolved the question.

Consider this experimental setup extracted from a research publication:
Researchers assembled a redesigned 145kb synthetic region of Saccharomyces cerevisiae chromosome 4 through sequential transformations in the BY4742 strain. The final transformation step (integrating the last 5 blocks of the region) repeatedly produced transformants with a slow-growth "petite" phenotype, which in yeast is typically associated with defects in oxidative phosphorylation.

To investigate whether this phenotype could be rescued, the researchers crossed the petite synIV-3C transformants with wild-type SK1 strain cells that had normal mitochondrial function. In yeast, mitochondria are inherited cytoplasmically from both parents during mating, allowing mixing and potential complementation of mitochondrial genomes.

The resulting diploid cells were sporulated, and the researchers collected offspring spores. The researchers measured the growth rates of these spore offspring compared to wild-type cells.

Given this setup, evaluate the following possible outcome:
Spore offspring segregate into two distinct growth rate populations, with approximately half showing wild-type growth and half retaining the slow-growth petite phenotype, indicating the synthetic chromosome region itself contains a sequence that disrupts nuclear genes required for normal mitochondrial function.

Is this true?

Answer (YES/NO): NO